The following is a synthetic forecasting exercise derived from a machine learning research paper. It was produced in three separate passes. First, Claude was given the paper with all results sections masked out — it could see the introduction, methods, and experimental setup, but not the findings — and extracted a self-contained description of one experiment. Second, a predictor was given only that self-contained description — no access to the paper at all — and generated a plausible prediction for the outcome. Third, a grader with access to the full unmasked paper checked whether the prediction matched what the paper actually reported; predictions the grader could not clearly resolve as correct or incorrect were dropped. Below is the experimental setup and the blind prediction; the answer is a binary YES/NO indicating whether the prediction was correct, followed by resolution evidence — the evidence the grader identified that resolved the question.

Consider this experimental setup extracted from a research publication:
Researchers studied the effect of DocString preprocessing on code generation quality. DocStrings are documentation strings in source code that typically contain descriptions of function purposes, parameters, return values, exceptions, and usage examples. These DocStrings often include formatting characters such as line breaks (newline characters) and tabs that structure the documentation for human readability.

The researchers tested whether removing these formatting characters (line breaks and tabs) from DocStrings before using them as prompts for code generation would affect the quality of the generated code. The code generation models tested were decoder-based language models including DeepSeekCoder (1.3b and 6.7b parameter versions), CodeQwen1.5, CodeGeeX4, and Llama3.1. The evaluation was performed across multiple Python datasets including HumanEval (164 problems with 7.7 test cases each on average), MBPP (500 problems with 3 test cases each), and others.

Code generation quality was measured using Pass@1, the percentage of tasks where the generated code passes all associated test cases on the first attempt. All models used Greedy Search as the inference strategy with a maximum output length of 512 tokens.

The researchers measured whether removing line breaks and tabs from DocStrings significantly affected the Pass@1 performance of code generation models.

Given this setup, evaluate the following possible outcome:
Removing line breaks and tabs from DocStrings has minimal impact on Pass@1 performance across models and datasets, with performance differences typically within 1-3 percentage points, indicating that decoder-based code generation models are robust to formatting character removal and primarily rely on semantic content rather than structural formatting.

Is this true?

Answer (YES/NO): NO